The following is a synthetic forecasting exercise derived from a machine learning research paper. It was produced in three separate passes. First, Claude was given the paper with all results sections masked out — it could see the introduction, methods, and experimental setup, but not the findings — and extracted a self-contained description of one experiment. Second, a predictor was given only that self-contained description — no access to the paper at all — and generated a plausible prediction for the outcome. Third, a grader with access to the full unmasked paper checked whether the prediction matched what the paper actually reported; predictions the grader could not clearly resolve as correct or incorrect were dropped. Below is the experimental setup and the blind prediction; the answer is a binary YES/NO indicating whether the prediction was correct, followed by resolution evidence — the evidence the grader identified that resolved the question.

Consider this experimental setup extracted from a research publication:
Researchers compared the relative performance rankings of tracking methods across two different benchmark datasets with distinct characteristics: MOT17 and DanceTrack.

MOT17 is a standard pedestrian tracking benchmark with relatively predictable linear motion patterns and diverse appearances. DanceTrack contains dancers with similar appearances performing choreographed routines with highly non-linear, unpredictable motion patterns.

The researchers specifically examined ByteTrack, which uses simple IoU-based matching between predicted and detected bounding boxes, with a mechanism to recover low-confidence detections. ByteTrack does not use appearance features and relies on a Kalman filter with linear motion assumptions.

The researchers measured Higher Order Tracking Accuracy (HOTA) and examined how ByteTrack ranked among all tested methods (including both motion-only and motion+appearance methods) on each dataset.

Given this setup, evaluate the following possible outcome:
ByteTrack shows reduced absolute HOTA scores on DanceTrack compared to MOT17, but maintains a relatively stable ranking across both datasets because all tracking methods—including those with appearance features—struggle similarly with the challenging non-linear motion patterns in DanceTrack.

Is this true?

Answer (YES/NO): NO